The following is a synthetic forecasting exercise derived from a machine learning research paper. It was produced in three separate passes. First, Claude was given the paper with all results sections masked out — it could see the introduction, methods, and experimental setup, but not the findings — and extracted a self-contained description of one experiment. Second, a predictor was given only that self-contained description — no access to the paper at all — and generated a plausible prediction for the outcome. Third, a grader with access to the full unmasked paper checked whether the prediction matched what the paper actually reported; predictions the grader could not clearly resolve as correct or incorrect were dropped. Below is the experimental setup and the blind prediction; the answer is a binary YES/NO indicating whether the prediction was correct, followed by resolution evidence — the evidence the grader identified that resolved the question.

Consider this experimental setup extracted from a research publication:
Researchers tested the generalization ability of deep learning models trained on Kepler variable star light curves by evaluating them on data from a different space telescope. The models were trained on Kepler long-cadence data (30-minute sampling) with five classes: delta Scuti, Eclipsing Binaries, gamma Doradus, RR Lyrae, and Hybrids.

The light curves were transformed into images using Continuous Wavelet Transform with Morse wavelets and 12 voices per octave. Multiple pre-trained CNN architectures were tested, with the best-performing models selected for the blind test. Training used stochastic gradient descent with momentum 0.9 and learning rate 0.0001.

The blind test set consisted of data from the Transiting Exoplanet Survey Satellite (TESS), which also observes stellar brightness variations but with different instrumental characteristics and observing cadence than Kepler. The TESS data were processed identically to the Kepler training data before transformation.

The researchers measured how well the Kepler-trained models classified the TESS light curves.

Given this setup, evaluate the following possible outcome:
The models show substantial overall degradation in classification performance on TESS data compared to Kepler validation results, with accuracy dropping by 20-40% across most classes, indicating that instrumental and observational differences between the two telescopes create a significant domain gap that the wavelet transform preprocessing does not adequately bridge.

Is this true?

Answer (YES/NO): NO